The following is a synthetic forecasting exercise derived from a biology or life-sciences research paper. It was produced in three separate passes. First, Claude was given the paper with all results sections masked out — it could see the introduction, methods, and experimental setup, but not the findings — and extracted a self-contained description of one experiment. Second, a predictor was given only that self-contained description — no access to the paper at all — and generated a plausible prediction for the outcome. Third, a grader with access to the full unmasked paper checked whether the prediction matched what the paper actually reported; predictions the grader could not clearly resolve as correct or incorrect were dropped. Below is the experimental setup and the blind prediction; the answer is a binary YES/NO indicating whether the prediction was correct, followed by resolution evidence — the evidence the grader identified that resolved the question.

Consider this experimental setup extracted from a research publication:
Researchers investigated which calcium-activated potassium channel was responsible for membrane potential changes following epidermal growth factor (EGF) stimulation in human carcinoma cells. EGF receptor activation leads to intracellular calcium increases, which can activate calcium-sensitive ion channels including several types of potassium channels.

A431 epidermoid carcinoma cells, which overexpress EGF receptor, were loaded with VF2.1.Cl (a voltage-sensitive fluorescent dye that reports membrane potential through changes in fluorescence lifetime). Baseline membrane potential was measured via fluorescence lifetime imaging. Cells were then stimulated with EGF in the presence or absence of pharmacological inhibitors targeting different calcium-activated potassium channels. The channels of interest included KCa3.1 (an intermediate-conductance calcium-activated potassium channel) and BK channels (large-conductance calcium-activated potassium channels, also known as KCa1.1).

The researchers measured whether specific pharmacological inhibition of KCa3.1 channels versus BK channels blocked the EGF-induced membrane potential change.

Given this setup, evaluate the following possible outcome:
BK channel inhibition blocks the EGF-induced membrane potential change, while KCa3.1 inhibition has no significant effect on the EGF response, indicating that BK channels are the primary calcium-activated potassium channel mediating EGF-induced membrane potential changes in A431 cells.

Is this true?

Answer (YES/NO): NO